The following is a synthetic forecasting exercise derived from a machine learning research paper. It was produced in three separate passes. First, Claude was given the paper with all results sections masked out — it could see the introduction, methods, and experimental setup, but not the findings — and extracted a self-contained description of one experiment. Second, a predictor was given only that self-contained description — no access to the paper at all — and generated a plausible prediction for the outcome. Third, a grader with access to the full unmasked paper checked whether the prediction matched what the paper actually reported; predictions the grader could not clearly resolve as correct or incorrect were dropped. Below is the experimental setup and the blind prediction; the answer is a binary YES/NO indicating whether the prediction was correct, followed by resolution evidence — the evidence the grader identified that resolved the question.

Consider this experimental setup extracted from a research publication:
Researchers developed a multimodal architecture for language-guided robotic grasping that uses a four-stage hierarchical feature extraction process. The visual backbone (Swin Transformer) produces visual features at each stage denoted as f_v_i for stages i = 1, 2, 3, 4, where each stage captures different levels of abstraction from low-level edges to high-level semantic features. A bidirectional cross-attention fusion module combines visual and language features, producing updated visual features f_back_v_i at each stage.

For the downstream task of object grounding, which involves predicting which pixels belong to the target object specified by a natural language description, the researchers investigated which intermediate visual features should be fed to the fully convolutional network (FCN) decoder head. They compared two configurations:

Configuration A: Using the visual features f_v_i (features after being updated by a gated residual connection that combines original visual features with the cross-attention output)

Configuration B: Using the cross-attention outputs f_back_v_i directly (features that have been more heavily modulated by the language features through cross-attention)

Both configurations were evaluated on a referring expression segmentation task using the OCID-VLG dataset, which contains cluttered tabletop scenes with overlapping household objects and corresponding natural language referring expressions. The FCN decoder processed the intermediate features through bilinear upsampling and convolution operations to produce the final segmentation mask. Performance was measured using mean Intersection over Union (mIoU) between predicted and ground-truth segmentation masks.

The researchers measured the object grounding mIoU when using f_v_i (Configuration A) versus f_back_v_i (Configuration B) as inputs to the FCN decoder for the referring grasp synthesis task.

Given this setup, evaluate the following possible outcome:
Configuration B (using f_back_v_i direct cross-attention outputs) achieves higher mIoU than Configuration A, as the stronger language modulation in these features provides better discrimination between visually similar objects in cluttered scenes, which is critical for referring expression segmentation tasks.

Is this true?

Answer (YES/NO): NO